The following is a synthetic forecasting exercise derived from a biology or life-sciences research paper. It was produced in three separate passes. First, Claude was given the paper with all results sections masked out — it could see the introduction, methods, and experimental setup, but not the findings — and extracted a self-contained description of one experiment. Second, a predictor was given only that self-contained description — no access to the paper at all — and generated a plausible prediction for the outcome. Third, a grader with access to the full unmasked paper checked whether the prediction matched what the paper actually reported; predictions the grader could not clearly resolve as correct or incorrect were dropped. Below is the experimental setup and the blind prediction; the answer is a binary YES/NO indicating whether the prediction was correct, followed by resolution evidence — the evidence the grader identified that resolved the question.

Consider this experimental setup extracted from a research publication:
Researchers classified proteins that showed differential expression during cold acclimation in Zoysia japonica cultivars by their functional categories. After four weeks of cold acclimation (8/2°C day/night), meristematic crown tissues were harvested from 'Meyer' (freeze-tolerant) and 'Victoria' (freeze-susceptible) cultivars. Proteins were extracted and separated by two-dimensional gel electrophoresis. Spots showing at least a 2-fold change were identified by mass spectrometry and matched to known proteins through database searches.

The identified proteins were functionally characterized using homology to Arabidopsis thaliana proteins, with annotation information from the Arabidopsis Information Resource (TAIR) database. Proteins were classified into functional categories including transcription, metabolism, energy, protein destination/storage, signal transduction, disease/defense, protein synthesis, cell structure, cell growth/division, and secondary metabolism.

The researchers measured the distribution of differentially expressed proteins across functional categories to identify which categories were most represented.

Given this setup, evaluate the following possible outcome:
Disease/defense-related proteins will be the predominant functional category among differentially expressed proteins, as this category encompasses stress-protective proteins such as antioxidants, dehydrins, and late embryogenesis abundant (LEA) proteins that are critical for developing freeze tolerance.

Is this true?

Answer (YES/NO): NO